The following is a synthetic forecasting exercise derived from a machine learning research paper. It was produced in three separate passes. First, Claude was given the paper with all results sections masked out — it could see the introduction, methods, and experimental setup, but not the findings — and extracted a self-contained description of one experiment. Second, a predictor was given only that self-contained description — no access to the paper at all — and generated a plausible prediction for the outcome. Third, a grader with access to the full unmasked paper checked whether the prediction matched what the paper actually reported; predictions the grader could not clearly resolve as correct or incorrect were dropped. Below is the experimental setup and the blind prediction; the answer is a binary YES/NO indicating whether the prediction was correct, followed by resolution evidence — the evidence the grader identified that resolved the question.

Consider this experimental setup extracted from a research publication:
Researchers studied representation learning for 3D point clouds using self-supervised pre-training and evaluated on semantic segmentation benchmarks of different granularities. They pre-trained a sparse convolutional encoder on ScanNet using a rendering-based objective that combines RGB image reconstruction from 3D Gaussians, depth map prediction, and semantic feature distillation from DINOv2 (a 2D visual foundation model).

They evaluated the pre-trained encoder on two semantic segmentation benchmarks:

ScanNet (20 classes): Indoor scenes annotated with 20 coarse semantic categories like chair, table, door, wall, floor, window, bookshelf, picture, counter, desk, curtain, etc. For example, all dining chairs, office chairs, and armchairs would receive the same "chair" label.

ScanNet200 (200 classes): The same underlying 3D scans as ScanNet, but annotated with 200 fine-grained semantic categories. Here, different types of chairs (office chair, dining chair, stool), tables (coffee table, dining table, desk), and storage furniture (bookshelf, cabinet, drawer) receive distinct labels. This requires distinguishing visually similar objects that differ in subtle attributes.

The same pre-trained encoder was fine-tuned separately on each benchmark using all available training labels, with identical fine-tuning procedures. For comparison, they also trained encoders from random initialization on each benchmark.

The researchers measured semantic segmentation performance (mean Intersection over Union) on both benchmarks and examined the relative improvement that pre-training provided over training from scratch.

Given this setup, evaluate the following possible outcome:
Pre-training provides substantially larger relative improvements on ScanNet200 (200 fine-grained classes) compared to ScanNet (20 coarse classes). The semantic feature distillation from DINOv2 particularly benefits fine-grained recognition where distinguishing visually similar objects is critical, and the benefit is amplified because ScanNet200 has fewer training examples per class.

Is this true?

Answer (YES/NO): NO